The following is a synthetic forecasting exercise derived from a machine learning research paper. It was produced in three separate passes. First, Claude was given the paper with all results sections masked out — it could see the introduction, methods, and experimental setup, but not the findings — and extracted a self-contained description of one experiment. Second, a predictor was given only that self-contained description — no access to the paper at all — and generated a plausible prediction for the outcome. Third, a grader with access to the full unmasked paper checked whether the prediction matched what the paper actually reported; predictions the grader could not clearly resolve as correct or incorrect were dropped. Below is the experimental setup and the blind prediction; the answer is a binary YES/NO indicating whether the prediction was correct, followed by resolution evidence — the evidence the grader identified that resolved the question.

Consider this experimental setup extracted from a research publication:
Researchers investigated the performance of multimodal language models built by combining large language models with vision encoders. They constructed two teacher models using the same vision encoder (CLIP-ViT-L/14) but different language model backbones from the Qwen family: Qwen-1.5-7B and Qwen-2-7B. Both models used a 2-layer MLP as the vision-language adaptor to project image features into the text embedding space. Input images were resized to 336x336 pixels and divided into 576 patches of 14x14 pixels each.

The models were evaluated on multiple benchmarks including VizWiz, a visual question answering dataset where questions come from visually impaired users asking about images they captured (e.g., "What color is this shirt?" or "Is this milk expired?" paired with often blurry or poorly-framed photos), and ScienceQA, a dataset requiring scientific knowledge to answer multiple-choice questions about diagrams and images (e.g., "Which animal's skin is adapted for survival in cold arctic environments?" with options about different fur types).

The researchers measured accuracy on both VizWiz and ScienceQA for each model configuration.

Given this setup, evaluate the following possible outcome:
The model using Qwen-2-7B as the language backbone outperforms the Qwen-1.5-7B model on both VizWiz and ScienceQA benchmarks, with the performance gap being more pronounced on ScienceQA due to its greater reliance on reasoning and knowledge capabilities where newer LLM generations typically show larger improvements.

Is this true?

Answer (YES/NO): NO